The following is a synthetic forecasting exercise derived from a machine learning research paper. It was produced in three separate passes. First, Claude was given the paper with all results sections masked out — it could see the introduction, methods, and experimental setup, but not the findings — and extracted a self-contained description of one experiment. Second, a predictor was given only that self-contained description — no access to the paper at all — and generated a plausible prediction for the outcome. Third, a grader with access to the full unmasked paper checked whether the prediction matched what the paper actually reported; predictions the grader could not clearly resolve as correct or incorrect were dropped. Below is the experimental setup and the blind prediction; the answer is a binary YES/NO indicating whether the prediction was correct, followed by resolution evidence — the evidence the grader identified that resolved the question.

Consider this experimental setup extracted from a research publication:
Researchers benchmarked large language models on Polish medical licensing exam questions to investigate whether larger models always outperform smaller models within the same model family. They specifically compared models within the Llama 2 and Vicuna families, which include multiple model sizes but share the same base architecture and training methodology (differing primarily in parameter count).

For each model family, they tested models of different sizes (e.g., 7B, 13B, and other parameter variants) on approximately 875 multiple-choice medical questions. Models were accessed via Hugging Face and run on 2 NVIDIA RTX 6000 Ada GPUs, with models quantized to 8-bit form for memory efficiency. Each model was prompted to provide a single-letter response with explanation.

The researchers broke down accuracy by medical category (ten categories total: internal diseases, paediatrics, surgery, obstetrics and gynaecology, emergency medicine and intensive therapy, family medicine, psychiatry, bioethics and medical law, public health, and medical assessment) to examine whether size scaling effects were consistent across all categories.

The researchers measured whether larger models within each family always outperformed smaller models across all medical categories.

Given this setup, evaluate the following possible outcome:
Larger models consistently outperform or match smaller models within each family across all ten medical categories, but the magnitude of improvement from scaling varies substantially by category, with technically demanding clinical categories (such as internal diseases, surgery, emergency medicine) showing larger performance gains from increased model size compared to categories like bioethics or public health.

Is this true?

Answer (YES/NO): NO